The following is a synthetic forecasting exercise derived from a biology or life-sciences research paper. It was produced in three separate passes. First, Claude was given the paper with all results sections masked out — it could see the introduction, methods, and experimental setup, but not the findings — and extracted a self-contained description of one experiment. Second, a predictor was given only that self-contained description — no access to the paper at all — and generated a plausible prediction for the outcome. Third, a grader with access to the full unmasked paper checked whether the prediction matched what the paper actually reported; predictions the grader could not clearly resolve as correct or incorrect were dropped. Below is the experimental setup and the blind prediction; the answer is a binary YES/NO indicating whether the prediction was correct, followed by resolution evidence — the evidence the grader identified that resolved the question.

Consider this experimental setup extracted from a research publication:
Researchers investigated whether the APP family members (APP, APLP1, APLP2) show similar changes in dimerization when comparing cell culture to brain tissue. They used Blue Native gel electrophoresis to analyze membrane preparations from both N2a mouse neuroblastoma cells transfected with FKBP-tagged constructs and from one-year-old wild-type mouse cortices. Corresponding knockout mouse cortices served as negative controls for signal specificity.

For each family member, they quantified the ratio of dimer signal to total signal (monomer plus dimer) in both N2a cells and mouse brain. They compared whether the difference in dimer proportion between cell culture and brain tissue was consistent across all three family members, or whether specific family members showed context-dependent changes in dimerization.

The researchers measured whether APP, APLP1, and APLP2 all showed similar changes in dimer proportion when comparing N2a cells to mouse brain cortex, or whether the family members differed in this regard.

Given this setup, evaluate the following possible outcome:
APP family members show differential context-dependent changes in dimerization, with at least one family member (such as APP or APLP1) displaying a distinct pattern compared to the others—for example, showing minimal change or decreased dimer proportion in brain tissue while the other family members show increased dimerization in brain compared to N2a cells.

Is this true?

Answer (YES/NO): YES